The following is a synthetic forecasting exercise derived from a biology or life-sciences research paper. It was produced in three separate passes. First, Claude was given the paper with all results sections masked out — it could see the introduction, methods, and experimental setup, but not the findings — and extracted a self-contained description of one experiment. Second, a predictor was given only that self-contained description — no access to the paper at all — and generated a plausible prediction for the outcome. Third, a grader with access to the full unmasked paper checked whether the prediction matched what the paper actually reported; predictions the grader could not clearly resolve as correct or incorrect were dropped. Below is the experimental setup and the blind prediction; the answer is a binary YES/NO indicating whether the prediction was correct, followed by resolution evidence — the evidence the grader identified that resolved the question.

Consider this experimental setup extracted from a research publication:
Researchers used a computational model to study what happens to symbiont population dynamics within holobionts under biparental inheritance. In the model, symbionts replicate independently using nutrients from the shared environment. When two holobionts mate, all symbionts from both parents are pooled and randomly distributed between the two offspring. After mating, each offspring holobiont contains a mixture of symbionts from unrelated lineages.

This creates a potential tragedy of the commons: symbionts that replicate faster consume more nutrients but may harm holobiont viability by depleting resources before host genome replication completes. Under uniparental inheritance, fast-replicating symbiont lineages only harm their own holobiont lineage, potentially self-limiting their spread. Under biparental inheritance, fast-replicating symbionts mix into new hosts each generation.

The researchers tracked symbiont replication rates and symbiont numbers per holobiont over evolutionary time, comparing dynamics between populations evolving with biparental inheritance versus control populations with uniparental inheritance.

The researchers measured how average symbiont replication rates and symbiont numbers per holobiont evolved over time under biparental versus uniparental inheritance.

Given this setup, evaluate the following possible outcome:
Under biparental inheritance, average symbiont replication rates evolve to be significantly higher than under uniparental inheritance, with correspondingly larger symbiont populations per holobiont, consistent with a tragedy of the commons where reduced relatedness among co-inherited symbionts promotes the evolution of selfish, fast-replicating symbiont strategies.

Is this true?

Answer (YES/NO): YES